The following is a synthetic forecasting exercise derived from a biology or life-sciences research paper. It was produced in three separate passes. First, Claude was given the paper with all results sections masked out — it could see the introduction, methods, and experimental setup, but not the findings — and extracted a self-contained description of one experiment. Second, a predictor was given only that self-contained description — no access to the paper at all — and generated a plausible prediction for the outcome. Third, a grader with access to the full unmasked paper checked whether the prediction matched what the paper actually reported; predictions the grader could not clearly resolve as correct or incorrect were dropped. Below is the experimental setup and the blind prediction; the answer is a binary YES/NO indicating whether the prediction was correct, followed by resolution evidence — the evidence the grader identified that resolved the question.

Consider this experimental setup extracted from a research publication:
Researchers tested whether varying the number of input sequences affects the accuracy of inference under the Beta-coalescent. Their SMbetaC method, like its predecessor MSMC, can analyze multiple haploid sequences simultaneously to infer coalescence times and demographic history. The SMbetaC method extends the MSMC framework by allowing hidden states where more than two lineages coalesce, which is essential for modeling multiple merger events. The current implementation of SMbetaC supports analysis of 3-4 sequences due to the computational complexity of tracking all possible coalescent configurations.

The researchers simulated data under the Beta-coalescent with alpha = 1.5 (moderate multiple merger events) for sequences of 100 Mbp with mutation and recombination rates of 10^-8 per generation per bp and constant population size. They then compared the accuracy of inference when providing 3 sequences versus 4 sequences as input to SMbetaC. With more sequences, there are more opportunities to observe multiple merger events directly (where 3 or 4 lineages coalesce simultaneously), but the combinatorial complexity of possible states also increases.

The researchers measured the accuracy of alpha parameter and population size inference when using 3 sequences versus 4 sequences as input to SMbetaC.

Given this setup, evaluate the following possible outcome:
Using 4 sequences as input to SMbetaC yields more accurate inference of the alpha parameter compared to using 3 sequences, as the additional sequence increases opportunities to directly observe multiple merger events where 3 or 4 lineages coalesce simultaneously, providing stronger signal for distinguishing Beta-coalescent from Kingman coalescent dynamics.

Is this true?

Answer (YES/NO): NO